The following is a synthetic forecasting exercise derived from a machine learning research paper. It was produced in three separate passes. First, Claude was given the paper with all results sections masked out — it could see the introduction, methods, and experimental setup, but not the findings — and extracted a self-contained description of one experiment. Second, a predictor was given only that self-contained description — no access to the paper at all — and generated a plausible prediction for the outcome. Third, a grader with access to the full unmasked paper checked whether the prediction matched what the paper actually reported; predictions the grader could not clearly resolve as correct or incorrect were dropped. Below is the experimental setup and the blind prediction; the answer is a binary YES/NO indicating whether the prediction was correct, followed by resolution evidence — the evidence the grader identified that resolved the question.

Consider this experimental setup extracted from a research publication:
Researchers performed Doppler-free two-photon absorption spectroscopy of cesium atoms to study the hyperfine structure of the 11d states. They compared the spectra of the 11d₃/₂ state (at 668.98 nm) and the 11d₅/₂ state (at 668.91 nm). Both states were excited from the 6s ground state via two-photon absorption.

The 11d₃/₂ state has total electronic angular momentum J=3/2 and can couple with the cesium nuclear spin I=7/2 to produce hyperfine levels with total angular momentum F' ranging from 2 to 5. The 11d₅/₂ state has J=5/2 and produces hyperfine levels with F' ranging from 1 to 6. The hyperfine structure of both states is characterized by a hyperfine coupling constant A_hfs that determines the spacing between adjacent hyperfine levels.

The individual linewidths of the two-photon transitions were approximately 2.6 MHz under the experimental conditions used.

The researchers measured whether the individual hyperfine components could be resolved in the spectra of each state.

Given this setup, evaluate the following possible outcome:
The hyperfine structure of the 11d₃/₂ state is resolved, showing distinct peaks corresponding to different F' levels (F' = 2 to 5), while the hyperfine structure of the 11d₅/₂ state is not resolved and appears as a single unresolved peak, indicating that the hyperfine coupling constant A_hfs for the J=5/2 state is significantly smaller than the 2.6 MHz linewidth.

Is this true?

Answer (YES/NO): YES